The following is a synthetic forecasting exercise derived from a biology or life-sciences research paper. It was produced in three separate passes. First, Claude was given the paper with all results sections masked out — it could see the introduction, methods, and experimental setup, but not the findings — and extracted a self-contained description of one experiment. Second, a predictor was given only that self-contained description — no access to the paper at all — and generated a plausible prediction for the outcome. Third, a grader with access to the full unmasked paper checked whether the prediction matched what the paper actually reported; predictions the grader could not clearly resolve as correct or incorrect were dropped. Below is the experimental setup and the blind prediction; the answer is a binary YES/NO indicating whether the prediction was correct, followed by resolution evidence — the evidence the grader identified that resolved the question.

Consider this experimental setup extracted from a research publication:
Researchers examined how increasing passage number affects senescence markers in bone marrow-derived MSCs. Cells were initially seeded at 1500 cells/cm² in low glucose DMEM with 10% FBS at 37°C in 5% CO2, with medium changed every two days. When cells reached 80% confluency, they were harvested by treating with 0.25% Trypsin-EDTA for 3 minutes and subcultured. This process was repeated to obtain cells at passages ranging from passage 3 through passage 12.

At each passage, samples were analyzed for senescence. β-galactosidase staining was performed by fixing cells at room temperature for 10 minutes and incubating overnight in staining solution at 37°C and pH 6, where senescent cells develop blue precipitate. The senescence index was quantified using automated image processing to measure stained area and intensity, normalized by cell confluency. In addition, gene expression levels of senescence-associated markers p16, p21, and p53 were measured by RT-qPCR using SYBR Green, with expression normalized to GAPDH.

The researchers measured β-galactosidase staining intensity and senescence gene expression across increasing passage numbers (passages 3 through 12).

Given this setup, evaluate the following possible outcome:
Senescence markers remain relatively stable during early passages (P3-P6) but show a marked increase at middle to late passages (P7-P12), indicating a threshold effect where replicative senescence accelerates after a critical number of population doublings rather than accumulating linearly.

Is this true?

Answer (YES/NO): NO